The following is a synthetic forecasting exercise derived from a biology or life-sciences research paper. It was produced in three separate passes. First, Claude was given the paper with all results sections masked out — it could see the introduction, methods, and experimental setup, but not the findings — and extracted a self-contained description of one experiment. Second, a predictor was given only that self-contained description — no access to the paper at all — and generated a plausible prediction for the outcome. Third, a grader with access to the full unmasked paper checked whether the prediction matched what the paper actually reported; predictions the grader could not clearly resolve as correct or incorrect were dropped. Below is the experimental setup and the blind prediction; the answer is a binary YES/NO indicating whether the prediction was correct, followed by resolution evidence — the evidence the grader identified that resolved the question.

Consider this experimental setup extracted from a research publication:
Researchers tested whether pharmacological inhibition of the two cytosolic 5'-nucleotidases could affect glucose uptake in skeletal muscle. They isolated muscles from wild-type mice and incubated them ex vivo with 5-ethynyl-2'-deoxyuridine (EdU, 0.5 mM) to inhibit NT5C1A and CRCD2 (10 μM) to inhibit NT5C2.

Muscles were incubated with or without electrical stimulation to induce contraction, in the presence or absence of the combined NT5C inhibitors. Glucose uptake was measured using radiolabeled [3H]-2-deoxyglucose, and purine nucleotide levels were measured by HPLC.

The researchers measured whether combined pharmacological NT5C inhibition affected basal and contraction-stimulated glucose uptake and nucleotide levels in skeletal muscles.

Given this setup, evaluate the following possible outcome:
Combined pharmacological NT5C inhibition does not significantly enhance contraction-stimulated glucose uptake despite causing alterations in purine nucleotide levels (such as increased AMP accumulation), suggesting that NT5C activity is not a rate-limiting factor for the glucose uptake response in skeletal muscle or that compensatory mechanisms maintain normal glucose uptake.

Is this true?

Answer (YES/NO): NO